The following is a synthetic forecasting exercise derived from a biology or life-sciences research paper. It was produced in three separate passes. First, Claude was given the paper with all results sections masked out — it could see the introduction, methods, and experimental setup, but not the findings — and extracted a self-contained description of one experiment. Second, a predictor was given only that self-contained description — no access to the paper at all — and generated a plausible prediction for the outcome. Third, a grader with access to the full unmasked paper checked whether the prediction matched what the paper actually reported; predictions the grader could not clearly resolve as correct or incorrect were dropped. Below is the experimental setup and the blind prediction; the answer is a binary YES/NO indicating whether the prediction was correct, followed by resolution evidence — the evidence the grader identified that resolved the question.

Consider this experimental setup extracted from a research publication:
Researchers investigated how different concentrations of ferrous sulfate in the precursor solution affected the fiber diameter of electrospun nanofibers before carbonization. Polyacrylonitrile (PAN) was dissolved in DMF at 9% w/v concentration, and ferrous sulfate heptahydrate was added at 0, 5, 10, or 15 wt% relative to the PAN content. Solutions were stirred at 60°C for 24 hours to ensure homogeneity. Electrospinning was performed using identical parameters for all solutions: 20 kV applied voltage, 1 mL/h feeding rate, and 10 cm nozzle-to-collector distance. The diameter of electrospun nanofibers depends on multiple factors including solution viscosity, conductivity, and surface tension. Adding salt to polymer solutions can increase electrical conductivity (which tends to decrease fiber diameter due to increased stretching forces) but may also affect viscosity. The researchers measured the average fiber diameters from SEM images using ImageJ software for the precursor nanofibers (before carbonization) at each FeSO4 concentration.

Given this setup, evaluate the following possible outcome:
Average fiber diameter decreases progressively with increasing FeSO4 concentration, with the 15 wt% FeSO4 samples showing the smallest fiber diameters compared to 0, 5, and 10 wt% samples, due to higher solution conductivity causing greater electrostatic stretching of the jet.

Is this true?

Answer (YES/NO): YES